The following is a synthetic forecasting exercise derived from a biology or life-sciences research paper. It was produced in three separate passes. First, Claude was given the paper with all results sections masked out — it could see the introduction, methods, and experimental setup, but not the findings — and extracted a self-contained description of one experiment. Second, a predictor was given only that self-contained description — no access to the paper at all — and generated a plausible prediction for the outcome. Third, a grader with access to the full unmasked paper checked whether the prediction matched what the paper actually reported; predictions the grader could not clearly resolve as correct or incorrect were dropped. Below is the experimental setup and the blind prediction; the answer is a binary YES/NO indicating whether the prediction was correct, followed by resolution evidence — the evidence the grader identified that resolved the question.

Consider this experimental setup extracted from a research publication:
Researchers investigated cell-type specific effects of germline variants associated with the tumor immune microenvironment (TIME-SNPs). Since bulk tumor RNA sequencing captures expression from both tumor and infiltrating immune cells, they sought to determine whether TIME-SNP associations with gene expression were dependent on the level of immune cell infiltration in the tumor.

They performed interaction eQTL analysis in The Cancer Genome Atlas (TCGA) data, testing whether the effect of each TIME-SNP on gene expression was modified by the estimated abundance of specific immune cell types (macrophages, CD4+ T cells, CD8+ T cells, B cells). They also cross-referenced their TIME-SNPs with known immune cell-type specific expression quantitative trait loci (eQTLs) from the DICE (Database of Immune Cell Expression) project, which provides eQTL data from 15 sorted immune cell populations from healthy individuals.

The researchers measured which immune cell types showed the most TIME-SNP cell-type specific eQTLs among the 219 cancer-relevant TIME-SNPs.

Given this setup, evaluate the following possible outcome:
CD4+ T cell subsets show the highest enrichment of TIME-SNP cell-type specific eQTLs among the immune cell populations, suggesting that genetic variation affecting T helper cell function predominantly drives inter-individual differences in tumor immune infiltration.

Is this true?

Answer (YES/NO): NO